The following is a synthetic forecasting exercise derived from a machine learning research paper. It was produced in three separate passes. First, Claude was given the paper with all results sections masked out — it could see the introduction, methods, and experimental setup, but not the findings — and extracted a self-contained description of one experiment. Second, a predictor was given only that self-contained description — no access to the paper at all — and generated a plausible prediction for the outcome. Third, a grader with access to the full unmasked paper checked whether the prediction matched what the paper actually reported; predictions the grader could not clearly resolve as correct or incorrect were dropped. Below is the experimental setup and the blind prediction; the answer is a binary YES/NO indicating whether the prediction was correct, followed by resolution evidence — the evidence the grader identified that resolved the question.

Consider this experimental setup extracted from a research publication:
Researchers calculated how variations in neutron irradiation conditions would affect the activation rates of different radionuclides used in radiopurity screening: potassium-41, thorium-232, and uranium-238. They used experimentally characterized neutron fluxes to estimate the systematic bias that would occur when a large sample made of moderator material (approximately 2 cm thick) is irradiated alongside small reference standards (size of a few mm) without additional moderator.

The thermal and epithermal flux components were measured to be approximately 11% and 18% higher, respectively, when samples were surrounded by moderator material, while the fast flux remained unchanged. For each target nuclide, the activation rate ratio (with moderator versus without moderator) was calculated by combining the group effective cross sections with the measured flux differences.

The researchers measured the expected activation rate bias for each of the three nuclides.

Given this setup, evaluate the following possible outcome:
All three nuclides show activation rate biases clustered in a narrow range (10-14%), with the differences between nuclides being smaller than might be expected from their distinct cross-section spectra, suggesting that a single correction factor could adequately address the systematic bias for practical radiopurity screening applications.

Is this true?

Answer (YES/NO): NO